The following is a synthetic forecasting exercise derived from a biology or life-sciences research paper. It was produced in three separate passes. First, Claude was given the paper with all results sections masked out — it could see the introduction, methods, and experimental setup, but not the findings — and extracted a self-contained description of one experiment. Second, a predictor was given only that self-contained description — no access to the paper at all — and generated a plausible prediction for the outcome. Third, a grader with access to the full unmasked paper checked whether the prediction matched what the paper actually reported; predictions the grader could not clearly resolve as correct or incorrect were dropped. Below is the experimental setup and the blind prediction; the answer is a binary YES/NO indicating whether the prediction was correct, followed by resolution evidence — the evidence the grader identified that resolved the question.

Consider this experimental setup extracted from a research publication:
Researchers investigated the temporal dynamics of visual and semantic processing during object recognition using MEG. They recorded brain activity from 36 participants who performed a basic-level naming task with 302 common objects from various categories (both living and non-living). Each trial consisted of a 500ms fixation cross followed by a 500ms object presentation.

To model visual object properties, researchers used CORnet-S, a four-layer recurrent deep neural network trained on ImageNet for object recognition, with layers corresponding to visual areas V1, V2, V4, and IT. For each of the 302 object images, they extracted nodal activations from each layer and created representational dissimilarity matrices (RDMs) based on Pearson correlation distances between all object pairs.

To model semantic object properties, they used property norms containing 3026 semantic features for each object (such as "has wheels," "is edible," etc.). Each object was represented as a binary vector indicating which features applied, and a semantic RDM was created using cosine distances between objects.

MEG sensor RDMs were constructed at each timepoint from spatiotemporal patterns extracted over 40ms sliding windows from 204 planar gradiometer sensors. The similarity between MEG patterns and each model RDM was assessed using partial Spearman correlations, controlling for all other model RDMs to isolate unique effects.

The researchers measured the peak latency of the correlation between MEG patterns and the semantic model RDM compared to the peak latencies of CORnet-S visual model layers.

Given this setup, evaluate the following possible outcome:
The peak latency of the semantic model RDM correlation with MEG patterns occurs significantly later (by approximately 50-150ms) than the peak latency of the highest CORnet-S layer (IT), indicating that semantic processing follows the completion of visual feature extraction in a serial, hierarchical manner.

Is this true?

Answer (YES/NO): NO